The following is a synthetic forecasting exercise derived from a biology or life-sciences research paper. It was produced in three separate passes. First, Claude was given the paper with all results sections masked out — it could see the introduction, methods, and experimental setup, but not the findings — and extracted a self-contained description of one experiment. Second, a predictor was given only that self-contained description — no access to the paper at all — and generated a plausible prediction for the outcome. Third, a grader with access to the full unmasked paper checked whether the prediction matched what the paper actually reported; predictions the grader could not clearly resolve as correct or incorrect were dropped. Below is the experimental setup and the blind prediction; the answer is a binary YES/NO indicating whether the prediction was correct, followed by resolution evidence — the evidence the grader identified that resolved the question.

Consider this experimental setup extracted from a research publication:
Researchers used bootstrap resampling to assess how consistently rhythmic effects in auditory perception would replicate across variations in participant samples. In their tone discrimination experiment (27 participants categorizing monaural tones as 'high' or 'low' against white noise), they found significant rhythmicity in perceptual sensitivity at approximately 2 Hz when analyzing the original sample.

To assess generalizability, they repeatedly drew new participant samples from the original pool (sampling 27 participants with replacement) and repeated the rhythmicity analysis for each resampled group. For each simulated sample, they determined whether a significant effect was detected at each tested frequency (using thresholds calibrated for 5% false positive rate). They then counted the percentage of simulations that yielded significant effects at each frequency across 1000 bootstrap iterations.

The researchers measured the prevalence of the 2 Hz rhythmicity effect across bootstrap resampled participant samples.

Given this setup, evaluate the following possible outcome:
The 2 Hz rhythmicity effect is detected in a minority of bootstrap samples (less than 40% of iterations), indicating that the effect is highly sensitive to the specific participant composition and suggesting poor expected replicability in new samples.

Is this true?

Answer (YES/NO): NO